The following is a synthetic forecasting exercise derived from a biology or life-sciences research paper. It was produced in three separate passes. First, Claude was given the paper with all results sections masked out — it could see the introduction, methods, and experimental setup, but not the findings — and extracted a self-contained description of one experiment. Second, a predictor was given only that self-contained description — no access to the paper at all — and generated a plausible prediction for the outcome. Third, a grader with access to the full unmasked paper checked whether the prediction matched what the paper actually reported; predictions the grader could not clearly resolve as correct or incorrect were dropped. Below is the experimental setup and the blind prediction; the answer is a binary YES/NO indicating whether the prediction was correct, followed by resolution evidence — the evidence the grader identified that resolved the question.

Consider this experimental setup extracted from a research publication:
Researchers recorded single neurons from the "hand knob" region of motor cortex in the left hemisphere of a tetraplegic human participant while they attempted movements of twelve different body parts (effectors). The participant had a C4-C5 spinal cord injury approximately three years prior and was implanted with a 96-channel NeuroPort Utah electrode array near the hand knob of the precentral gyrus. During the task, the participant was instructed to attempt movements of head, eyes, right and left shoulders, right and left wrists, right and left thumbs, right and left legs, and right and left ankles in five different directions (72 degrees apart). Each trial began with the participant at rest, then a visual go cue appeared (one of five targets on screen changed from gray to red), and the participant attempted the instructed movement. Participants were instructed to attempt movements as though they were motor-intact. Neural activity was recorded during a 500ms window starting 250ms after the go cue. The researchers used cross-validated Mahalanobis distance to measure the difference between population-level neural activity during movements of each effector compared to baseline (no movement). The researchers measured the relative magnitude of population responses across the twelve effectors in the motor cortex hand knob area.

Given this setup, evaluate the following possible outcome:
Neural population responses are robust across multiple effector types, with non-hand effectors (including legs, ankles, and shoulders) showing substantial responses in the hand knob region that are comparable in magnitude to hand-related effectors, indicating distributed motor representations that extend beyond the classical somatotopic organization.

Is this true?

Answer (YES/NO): NO